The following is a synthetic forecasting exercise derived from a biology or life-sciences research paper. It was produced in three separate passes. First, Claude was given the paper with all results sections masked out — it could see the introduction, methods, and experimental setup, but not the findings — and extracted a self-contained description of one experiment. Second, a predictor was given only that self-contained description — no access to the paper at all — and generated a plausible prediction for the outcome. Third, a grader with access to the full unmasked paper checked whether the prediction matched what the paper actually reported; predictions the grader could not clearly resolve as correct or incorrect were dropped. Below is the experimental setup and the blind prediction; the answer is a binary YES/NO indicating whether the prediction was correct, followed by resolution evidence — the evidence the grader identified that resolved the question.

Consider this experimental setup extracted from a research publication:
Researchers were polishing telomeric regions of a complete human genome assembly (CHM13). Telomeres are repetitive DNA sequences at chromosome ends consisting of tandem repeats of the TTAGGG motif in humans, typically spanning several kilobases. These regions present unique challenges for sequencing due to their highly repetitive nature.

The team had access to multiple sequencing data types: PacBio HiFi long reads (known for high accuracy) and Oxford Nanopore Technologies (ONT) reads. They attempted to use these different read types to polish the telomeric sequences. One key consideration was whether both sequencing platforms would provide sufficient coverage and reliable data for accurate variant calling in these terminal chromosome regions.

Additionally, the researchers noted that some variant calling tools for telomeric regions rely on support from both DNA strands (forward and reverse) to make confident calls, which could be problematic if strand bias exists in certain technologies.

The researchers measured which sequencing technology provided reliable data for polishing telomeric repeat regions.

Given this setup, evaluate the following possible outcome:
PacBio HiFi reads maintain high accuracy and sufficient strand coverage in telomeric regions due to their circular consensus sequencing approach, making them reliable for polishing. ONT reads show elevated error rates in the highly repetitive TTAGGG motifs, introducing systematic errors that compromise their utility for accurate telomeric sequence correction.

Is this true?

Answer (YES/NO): NO